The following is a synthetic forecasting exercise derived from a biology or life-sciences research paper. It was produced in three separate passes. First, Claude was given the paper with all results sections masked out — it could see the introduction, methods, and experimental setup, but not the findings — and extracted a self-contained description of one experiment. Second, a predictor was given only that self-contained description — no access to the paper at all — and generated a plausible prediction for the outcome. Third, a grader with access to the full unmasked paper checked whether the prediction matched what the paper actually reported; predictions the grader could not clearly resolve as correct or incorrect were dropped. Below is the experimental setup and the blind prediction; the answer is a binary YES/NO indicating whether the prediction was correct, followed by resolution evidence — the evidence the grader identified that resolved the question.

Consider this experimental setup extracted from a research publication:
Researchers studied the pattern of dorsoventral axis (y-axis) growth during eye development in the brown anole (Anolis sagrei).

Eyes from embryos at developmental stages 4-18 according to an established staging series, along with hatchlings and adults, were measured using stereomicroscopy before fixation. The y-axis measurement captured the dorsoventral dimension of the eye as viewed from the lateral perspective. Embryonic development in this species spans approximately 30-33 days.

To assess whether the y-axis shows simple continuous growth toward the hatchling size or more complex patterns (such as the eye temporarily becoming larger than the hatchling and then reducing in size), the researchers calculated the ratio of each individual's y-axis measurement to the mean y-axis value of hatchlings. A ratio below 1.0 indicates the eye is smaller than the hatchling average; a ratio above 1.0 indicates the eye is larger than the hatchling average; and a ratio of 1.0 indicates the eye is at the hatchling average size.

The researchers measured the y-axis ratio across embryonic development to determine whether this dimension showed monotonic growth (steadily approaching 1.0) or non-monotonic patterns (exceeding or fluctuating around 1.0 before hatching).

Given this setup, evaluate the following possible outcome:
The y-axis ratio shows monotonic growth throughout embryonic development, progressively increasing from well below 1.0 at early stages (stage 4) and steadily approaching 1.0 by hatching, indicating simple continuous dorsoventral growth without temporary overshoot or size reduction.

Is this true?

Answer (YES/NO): YES